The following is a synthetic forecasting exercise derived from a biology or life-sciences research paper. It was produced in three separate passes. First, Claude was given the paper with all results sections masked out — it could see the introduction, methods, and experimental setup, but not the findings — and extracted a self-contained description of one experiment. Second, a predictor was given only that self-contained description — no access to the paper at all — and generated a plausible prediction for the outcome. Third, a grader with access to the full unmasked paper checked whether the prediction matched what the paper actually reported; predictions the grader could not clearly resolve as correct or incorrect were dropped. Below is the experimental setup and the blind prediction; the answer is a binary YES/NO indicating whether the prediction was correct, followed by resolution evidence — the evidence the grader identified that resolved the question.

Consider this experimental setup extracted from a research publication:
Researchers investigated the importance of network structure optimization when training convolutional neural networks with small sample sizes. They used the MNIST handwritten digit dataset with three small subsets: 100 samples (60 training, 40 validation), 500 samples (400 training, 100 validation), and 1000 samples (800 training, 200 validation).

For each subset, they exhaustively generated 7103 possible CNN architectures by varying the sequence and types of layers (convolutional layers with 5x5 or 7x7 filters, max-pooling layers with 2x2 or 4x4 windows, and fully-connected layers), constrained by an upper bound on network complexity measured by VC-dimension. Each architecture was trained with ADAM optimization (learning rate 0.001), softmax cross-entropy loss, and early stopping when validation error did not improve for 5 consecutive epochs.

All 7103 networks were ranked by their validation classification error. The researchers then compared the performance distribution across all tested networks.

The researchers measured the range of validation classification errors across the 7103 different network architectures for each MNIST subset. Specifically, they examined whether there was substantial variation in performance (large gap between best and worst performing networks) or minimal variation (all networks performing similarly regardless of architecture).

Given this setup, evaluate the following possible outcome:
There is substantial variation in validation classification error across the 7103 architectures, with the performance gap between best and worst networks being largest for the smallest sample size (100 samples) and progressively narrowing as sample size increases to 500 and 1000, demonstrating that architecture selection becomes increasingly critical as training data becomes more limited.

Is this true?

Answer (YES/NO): NO